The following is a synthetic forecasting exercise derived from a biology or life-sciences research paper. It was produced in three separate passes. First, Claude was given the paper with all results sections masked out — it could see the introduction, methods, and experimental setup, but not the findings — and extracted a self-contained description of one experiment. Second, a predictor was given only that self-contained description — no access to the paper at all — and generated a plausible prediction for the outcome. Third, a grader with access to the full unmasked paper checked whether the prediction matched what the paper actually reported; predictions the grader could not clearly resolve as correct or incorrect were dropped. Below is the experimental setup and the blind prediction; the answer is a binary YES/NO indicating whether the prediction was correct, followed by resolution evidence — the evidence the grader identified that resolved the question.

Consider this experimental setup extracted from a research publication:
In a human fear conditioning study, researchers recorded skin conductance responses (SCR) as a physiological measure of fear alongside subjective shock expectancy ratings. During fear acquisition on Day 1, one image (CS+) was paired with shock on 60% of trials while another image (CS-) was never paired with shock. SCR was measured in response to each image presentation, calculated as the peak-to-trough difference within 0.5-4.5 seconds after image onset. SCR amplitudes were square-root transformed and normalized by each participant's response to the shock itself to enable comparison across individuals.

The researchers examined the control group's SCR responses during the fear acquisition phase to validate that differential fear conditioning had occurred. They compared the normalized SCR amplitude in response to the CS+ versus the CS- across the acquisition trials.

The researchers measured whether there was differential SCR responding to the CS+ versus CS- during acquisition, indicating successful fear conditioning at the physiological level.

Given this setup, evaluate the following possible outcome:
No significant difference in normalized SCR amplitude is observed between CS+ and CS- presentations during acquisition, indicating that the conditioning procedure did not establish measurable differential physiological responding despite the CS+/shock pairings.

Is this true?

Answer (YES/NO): NO